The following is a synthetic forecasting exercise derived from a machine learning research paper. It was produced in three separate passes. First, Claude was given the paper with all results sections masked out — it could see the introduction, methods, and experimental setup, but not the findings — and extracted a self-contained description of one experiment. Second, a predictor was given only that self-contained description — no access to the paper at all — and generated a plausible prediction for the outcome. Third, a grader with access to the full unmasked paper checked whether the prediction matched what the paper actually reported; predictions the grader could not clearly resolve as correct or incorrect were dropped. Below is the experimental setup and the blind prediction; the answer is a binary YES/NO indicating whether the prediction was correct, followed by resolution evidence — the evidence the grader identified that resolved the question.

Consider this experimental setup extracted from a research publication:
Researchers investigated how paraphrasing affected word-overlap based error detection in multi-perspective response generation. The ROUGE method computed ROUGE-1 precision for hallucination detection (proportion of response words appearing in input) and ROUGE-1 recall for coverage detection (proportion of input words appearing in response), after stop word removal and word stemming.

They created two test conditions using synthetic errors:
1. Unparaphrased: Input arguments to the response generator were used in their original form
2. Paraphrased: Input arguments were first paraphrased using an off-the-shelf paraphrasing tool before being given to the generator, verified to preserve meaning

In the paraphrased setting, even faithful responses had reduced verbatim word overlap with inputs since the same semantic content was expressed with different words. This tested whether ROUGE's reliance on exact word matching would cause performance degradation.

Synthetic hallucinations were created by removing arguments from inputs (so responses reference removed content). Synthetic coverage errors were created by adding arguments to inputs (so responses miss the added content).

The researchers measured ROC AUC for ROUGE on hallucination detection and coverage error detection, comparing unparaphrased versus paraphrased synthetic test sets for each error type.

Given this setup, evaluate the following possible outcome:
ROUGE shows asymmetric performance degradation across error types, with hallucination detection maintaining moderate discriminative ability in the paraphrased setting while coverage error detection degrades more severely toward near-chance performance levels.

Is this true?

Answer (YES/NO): NO